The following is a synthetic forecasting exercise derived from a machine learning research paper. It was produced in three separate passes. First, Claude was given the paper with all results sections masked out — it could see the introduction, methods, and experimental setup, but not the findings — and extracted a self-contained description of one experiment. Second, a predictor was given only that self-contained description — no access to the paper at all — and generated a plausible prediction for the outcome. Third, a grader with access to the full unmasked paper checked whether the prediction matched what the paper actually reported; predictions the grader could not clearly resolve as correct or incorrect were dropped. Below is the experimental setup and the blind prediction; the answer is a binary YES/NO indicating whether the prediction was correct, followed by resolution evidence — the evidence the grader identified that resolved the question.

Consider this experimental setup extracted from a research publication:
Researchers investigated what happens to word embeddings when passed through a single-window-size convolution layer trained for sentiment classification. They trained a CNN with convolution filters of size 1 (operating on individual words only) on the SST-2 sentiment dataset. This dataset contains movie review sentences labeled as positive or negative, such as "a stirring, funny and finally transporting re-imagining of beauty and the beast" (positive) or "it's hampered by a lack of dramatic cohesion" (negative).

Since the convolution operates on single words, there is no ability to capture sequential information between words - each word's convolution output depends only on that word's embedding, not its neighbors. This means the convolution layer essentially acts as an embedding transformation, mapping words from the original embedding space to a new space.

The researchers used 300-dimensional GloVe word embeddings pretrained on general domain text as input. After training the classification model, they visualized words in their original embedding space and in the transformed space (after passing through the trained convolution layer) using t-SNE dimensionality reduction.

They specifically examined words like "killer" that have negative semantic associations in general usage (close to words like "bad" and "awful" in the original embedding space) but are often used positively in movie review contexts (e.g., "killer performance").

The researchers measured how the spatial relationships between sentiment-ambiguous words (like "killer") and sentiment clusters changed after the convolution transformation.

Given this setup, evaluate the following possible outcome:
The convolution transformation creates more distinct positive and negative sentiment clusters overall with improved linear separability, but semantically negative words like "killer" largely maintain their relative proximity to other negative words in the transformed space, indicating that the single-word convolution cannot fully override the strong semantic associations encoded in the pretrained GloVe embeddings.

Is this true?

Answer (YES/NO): NO